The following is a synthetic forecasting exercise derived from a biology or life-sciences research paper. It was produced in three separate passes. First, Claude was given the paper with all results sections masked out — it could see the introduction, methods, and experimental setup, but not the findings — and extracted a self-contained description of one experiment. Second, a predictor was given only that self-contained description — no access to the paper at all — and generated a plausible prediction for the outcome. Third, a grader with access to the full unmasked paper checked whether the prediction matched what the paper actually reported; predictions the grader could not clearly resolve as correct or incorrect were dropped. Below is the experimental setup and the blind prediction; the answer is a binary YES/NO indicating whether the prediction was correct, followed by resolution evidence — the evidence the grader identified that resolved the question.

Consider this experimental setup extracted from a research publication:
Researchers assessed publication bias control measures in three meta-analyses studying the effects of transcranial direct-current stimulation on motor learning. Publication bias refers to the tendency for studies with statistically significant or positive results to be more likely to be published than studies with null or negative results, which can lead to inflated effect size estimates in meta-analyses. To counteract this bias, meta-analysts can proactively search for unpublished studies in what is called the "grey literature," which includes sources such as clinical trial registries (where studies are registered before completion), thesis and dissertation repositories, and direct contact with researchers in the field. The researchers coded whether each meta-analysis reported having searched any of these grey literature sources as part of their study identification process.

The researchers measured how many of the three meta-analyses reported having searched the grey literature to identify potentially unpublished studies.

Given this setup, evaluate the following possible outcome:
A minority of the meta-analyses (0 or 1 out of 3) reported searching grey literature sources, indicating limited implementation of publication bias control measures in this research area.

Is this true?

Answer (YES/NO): YES